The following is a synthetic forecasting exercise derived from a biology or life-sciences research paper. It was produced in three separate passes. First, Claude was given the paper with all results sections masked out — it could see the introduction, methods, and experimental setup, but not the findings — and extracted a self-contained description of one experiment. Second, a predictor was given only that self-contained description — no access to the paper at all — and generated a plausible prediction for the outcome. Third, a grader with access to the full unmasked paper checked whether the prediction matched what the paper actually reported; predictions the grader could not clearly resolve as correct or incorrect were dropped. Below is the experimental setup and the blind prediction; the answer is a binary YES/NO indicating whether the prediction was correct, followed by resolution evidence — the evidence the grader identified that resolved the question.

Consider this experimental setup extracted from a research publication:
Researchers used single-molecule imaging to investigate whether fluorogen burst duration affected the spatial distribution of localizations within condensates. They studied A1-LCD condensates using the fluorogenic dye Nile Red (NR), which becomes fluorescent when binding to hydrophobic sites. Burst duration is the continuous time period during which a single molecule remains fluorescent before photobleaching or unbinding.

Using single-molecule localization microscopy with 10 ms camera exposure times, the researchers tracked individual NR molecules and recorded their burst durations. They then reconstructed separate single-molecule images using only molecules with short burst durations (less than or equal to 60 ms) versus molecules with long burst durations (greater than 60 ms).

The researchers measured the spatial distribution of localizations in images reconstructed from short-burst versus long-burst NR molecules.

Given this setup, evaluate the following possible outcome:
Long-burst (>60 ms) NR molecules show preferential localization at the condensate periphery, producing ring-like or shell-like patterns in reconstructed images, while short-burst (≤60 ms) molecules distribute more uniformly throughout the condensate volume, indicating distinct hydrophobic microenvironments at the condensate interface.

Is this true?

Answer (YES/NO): NO